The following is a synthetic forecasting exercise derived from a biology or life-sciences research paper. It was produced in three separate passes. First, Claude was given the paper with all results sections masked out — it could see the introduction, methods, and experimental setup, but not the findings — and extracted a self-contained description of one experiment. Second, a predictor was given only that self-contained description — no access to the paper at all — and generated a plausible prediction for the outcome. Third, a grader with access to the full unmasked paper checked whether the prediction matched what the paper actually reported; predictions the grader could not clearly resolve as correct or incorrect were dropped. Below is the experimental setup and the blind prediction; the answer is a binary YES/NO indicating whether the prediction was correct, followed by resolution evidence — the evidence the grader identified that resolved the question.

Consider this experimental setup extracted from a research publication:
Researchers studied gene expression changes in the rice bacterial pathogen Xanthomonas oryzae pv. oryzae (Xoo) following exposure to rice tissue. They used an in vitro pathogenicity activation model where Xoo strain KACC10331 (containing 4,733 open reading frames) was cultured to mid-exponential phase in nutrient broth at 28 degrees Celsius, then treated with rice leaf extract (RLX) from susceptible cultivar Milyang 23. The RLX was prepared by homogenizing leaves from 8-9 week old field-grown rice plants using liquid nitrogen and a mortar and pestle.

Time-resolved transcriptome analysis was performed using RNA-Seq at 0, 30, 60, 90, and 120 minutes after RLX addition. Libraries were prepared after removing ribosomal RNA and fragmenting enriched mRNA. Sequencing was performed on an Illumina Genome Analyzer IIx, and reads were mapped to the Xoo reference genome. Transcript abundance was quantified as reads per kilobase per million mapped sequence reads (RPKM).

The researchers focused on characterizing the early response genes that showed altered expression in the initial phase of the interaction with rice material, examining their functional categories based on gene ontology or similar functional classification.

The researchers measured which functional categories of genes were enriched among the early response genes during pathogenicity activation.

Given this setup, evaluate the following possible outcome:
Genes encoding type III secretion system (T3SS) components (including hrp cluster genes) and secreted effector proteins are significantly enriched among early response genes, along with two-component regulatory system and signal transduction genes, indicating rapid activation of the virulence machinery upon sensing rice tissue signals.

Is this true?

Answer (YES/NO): NO